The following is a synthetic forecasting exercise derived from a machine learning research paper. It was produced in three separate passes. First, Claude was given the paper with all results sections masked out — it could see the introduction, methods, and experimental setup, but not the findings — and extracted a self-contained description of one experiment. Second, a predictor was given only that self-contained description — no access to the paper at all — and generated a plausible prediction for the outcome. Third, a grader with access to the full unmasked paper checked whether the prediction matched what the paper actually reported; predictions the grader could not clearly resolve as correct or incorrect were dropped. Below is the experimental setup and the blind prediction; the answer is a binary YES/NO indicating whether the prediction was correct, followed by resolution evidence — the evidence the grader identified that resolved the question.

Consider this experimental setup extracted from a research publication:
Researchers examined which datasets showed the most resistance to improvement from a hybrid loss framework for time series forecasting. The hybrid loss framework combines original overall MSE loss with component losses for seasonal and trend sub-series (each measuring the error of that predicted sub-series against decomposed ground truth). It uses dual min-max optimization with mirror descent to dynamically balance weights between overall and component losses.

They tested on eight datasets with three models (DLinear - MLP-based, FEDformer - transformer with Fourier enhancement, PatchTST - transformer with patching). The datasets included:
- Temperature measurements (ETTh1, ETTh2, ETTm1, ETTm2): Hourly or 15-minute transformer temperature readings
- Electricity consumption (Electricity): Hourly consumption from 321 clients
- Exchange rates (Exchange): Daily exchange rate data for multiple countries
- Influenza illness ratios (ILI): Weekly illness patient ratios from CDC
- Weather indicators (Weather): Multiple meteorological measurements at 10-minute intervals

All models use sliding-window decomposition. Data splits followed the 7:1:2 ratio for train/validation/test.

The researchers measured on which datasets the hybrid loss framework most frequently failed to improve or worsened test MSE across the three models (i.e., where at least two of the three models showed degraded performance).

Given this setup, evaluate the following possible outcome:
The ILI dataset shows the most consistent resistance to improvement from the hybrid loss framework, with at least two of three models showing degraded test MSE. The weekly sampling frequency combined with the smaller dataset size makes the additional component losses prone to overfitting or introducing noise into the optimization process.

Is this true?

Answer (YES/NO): NO